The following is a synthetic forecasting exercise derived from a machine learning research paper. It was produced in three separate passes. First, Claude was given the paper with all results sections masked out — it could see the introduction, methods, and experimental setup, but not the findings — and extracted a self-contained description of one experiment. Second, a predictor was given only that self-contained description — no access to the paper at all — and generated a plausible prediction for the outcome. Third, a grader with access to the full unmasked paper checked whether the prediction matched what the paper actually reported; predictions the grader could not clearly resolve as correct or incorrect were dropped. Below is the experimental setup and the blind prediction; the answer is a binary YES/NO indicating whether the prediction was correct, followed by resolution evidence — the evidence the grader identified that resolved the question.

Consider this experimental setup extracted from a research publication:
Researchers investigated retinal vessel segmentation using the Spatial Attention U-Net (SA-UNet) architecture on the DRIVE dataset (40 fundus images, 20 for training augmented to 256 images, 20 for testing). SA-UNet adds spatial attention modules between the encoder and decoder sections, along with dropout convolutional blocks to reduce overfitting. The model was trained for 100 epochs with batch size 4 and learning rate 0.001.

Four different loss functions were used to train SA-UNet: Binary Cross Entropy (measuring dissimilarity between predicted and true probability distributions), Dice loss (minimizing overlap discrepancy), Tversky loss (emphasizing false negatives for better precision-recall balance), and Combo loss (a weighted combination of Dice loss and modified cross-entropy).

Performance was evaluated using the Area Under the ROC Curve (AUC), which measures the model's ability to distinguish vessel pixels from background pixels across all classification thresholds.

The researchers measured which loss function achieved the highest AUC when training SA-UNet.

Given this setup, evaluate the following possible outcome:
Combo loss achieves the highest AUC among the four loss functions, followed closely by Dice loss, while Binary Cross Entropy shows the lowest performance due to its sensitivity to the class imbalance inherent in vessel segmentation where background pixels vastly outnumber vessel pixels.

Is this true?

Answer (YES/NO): NO